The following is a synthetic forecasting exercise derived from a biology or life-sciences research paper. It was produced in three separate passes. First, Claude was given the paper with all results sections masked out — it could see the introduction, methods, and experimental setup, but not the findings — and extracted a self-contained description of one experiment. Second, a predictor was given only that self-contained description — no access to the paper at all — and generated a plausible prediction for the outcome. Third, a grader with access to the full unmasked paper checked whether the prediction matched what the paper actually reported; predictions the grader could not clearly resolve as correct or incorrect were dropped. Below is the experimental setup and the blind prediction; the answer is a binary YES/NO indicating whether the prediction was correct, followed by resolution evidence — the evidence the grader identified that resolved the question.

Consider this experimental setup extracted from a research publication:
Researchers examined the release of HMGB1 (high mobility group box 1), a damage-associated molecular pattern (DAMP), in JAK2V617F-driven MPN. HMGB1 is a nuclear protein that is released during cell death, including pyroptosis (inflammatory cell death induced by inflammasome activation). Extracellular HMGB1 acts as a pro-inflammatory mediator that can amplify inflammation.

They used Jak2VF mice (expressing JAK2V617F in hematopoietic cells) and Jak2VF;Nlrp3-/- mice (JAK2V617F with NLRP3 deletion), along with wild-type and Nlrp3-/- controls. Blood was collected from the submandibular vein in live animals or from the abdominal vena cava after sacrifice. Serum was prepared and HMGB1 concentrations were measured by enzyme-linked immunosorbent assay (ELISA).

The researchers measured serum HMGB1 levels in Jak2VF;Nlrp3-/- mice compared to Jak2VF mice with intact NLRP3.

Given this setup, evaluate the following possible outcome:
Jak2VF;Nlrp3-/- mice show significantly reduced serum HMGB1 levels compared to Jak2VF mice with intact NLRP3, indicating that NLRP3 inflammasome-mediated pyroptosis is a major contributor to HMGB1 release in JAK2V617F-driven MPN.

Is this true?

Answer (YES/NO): NO